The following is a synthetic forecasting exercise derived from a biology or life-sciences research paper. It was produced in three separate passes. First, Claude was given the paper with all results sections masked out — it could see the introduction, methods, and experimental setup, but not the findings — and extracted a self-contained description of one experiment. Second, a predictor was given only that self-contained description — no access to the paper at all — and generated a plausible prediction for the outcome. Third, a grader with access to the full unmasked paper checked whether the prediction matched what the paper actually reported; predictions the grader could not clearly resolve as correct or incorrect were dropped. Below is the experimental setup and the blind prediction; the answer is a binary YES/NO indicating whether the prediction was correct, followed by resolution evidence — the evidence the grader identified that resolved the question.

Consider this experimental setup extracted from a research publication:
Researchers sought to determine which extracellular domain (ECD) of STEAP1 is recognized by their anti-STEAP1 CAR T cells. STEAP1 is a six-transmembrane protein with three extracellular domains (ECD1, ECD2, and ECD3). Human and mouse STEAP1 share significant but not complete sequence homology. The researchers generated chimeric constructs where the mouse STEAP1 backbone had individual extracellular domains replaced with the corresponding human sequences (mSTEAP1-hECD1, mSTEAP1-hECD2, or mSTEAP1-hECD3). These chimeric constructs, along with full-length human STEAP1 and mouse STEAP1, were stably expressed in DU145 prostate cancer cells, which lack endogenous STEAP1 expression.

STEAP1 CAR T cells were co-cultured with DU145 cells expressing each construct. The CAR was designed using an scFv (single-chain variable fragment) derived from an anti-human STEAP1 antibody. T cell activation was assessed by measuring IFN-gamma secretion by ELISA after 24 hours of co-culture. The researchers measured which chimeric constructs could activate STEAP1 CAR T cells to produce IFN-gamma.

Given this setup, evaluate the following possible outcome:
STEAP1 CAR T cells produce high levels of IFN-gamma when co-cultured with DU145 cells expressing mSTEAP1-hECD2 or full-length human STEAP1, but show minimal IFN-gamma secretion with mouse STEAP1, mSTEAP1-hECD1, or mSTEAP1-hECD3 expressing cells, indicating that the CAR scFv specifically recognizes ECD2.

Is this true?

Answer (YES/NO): YES